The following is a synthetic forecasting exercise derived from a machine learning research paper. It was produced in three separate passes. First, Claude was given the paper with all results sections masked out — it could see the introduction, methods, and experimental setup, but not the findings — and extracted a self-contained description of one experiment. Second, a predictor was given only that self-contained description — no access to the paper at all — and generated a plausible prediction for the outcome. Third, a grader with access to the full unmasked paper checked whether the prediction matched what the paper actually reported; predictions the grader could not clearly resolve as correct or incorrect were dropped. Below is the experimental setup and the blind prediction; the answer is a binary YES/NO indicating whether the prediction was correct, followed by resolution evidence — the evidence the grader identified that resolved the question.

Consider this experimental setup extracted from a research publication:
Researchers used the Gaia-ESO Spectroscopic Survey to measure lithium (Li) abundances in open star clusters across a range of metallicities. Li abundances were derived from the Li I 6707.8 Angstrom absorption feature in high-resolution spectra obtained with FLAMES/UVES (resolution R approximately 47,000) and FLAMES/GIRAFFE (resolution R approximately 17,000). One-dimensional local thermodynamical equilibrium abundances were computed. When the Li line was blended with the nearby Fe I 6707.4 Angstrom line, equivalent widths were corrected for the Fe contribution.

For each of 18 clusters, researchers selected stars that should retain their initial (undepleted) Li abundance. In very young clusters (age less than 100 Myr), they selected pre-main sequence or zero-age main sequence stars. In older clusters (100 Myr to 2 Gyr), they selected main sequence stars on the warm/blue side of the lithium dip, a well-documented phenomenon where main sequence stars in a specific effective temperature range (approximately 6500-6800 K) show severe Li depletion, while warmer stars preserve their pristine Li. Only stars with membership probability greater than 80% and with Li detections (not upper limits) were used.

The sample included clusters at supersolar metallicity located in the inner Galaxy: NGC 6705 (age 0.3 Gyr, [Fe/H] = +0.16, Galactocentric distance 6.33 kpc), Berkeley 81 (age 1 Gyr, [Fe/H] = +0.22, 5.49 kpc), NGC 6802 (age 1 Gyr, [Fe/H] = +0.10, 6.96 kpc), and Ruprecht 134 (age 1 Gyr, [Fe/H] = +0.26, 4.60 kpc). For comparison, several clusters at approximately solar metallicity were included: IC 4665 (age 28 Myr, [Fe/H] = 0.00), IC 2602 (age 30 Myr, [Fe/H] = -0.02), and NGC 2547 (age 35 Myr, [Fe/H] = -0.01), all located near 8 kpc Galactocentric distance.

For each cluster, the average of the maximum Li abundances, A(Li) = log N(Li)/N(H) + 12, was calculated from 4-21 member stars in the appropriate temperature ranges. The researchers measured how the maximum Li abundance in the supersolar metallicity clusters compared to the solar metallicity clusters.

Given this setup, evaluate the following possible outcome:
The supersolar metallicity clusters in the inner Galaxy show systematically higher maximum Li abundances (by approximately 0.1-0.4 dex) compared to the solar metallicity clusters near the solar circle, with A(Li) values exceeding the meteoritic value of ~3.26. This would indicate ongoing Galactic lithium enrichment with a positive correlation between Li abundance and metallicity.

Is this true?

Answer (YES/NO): YES